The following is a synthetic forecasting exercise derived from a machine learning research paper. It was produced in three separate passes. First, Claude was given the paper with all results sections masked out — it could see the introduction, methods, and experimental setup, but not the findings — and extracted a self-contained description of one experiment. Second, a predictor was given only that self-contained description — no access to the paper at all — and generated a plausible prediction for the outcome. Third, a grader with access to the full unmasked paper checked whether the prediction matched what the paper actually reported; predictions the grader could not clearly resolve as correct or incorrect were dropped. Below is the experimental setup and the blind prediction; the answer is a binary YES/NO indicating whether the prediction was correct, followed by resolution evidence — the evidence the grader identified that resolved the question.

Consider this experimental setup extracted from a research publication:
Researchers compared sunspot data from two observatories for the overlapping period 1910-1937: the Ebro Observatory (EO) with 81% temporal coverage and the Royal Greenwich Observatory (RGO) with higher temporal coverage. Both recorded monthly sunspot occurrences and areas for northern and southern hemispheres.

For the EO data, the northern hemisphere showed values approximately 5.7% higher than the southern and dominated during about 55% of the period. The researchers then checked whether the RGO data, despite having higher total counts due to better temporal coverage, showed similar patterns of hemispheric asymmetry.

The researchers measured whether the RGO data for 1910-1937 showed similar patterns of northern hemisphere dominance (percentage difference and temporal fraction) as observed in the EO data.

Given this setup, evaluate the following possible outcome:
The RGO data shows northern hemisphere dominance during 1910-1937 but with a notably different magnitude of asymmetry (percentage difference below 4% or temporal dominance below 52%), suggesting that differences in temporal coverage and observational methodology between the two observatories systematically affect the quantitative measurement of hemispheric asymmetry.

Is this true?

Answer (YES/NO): NO